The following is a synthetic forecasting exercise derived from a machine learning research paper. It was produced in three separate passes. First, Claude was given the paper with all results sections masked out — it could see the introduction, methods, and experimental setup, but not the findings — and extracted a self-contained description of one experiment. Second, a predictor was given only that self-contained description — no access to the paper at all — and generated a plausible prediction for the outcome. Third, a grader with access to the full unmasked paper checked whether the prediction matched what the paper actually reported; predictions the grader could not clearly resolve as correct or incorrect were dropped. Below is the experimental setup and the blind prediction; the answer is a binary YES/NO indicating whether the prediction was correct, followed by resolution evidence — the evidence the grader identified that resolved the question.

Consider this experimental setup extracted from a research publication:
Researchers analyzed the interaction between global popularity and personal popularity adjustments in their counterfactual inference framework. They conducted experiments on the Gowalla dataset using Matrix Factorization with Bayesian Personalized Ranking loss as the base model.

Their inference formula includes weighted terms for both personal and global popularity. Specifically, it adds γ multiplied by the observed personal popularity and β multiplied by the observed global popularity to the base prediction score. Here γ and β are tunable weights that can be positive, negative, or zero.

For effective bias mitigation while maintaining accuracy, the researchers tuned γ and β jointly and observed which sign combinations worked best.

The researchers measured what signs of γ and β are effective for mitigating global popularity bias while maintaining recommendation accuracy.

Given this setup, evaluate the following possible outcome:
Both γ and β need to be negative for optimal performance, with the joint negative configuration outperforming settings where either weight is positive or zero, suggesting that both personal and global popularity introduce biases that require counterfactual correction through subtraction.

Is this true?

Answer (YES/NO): NO